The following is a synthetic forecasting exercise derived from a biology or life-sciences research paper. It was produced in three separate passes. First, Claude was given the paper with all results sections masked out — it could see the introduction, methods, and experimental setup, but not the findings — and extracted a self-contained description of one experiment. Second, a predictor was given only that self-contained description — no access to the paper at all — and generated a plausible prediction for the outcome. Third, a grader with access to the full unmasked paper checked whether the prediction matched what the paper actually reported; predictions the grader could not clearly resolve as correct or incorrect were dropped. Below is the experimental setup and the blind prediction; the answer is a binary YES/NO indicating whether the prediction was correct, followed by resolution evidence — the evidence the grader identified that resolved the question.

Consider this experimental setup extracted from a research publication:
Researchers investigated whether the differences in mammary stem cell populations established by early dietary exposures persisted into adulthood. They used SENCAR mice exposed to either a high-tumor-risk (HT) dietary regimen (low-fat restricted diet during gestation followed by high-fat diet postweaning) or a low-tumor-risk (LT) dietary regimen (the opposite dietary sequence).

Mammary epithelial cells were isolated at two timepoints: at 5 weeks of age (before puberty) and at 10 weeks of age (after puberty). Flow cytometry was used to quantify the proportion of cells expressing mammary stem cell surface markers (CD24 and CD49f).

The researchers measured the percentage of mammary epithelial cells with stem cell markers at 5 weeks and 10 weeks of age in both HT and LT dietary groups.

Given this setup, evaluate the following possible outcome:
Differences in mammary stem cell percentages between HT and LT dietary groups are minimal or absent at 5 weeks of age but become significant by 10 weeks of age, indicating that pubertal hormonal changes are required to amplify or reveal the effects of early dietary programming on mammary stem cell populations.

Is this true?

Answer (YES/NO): NO